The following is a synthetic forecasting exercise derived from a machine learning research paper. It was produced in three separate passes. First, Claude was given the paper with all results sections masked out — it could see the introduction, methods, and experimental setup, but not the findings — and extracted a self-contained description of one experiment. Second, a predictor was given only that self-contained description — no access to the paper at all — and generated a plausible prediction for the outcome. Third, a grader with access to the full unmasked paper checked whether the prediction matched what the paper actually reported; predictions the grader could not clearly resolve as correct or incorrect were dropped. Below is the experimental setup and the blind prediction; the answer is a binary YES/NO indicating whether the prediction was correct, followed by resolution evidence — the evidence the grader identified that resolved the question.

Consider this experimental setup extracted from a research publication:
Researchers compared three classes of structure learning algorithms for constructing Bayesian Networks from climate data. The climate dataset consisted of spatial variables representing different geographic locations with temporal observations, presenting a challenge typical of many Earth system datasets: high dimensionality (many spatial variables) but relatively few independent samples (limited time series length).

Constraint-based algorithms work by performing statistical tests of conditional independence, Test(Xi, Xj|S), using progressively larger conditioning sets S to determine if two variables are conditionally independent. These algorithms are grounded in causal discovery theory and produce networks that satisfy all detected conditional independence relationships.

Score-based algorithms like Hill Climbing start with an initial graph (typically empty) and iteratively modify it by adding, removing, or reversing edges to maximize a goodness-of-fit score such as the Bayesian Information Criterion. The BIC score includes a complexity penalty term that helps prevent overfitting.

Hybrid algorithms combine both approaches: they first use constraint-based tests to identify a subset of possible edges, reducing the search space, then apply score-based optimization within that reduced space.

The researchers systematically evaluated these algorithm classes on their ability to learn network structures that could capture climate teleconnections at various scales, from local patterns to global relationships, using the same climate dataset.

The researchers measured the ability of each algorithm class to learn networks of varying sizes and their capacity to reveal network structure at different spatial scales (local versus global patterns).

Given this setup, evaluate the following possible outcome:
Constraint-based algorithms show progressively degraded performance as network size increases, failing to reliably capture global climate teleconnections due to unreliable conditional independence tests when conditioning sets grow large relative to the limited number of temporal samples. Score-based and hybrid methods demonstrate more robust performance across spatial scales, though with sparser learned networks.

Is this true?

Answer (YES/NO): NO